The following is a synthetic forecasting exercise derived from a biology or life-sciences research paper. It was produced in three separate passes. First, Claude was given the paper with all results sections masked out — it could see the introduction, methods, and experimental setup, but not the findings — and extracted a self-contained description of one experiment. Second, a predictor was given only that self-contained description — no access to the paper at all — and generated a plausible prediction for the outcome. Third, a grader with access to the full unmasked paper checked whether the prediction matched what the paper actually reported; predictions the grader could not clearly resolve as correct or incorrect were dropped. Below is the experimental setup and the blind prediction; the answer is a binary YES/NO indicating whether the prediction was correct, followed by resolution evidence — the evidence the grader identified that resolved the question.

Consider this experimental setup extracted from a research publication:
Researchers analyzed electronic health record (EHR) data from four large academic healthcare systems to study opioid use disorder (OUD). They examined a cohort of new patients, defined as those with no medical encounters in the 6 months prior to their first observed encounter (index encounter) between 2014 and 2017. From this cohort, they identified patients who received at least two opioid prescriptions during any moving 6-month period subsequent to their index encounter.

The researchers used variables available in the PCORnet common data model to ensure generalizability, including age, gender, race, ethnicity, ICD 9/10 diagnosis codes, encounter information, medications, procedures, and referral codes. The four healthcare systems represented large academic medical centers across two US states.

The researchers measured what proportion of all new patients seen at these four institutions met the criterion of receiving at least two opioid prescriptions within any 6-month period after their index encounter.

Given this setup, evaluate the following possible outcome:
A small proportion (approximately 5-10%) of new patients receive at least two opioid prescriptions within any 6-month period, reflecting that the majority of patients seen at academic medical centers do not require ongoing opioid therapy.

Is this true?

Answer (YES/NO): NO